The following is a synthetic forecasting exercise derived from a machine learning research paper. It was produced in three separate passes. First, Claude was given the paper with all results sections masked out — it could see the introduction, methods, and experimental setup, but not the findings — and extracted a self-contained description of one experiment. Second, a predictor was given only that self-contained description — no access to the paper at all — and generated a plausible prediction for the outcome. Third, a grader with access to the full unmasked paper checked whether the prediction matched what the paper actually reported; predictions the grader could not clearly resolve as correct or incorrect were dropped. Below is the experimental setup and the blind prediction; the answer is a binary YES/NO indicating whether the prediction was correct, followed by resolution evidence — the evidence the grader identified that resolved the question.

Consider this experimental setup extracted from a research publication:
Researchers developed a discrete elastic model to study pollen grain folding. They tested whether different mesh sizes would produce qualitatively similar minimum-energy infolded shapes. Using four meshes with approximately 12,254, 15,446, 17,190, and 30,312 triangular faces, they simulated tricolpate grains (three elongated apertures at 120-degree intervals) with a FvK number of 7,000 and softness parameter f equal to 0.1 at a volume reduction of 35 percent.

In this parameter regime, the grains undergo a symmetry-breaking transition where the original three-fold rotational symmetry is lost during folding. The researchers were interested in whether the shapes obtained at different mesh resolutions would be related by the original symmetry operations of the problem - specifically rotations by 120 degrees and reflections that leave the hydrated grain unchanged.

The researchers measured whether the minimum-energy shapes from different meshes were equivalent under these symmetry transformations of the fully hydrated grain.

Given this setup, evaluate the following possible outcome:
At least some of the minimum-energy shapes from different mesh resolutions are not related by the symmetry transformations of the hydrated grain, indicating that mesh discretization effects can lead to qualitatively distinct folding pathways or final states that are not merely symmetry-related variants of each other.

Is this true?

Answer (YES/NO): NO